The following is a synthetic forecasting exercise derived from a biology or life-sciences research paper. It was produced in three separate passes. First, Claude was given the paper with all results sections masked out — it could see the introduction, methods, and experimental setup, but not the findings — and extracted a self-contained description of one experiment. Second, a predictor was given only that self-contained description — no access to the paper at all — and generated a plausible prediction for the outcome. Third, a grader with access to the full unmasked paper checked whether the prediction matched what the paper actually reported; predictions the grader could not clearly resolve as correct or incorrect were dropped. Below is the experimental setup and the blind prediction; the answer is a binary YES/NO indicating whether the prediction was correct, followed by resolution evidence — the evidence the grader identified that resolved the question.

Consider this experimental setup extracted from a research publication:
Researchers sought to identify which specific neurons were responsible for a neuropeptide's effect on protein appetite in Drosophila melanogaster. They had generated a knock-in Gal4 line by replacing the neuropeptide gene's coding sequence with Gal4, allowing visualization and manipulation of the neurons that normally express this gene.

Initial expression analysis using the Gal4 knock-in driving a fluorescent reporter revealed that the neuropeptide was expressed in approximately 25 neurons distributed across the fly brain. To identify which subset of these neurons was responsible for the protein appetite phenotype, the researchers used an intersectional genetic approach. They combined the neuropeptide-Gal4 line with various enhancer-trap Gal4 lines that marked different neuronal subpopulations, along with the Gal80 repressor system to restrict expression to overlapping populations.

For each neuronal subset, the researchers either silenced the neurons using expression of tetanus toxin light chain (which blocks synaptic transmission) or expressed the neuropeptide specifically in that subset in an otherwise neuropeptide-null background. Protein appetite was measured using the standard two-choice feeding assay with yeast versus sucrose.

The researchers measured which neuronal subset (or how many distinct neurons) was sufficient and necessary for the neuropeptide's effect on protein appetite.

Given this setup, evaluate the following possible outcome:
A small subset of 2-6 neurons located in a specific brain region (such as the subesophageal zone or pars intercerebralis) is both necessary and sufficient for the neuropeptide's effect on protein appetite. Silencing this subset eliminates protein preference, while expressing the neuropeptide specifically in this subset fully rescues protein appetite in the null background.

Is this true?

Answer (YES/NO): NO